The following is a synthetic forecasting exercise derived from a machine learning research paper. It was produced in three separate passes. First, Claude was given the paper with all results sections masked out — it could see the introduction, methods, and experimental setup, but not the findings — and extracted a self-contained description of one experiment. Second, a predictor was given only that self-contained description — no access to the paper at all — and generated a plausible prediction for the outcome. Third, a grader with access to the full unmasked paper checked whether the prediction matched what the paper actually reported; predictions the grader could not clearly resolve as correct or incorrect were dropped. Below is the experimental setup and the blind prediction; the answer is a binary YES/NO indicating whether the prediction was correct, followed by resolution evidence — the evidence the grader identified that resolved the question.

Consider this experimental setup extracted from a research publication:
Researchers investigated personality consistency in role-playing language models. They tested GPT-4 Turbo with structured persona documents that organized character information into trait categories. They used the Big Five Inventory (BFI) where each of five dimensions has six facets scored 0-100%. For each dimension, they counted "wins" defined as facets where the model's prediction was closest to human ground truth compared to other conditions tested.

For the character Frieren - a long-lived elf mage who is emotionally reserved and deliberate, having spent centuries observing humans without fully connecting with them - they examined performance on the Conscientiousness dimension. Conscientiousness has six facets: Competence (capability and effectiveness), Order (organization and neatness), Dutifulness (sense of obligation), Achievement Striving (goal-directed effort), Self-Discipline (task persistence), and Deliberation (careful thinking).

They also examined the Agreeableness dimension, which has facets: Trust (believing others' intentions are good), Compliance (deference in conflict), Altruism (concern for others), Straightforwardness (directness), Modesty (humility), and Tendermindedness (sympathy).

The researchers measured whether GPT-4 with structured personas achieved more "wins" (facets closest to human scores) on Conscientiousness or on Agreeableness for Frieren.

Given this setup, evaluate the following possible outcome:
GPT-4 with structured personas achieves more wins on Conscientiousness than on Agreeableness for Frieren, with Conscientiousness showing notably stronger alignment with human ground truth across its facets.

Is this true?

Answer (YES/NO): YES